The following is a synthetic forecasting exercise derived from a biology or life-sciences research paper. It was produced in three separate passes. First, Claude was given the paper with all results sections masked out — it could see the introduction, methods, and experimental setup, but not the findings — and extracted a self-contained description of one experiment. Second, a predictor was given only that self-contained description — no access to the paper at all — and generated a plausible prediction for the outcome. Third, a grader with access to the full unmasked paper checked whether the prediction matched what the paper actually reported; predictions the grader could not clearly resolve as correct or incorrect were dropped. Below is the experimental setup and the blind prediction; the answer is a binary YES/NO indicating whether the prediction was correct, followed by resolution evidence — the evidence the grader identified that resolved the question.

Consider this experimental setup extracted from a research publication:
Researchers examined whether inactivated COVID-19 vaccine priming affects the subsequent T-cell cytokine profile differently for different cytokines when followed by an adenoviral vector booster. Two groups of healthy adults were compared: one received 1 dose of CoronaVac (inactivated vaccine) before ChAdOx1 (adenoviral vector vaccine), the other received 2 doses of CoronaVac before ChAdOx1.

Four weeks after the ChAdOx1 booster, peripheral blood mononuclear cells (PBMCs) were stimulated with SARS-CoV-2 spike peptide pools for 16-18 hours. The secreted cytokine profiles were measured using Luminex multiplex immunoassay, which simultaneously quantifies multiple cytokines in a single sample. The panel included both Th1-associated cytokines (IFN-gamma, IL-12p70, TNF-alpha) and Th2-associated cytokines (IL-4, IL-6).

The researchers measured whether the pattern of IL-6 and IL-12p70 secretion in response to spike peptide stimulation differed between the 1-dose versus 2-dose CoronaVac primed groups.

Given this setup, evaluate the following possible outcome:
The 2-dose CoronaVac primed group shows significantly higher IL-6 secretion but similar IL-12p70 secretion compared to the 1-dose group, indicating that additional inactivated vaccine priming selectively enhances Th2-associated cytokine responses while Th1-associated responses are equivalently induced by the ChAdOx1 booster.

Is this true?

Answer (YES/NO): NO